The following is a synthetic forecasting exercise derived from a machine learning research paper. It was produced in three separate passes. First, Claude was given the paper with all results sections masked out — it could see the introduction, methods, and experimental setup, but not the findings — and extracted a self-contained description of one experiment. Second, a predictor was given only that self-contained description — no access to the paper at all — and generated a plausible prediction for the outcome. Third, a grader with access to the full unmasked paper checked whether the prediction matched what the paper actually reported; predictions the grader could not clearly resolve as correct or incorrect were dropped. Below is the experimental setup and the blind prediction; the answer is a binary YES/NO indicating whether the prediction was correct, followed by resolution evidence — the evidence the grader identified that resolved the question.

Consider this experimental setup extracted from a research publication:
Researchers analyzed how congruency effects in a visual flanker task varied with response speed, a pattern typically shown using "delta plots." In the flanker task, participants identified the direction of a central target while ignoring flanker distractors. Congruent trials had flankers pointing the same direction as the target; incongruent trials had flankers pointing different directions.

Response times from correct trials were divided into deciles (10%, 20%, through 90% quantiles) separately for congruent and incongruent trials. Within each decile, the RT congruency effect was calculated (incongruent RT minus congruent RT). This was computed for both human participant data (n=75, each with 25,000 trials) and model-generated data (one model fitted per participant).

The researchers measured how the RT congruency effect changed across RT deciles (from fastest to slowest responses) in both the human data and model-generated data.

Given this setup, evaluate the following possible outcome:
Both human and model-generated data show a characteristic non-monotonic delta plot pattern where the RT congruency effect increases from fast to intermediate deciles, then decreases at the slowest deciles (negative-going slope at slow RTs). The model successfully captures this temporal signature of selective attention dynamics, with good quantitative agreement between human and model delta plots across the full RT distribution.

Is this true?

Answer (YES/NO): NO